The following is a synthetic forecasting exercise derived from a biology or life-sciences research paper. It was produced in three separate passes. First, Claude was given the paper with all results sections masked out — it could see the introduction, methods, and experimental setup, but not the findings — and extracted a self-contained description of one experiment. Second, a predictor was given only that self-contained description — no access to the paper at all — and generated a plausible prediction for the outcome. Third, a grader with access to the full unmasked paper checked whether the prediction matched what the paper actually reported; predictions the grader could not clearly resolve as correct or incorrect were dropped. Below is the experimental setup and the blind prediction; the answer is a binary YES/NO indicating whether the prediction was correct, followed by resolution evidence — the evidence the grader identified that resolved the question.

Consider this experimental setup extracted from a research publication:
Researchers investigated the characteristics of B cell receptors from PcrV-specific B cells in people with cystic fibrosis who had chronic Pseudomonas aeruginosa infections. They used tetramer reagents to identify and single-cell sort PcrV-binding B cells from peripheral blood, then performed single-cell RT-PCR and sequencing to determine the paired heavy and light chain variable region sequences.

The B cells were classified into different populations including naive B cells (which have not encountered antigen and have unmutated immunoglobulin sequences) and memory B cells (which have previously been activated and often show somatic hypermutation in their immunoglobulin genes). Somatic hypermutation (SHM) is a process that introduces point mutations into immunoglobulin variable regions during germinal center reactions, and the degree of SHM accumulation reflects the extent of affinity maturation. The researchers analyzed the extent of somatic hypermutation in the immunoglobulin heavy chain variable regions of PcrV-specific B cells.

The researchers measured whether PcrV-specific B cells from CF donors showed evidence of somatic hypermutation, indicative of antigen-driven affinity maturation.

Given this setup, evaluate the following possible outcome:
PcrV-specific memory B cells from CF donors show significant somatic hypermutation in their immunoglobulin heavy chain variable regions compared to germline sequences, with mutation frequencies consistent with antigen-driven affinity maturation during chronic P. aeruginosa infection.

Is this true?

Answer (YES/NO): NO